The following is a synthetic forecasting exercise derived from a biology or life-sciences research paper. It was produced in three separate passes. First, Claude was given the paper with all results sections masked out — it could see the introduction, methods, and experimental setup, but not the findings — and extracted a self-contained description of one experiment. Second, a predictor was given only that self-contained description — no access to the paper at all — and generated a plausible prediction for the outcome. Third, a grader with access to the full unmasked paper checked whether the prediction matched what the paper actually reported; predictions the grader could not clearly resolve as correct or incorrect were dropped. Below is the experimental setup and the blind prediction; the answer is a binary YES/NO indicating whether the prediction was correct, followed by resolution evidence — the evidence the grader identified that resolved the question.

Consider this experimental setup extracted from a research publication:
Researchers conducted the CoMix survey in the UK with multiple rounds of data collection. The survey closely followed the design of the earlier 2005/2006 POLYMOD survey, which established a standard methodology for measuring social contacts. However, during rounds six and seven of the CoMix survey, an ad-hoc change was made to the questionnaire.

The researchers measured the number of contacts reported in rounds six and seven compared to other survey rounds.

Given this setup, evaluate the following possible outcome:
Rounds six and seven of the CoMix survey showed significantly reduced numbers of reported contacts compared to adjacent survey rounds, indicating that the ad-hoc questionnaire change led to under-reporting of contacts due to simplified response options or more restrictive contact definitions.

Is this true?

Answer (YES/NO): YES